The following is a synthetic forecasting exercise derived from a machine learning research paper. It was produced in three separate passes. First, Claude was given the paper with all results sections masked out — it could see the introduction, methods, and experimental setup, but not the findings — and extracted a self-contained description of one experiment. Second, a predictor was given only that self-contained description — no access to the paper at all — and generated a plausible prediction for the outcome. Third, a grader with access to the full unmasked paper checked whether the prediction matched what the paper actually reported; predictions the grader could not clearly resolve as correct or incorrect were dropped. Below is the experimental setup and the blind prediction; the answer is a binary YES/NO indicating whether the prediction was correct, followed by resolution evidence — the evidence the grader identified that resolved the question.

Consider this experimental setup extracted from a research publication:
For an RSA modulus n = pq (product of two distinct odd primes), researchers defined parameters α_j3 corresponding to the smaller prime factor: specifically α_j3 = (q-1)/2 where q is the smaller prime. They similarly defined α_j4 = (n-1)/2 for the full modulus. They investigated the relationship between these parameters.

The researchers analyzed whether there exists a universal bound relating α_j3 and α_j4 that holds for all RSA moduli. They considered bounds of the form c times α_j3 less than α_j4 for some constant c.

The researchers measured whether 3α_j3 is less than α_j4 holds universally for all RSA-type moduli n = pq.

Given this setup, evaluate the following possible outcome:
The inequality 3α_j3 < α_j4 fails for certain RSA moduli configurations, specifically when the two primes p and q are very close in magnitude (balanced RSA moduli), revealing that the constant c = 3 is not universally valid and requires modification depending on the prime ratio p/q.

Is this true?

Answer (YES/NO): NO